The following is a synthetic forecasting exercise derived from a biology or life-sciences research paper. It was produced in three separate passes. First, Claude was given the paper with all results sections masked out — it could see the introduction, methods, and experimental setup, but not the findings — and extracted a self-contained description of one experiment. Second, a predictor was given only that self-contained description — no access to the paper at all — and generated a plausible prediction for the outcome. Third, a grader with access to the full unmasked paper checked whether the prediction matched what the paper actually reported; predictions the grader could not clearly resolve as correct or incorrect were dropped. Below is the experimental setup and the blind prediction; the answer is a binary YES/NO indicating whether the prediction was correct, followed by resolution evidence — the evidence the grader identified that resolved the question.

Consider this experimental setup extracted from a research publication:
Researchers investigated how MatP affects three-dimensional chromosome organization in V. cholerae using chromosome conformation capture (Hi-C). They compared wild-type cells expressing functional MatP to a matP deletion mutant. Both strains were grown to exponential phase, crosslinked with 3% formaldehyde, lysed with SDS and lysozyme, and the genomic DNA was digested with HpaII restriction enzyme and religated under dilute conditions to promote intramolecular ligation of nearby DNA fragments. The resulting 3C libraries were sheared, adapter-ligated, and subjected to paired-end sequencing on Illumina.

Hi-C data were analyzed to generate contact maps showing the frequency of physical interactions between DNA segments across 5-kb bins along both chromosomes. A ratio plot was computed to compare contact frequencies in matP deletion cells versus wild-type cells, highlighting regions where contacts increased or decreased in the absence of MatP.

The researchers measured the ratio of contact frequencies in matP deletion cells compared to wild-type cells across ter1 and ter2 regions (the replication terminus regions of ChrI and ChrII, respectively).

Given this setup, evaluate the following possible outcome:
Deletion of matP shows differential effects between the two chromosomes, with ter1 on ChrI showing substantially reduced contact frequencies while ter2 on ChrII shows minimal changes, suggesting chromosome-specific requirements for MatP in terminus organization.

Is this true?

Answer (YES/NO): NO